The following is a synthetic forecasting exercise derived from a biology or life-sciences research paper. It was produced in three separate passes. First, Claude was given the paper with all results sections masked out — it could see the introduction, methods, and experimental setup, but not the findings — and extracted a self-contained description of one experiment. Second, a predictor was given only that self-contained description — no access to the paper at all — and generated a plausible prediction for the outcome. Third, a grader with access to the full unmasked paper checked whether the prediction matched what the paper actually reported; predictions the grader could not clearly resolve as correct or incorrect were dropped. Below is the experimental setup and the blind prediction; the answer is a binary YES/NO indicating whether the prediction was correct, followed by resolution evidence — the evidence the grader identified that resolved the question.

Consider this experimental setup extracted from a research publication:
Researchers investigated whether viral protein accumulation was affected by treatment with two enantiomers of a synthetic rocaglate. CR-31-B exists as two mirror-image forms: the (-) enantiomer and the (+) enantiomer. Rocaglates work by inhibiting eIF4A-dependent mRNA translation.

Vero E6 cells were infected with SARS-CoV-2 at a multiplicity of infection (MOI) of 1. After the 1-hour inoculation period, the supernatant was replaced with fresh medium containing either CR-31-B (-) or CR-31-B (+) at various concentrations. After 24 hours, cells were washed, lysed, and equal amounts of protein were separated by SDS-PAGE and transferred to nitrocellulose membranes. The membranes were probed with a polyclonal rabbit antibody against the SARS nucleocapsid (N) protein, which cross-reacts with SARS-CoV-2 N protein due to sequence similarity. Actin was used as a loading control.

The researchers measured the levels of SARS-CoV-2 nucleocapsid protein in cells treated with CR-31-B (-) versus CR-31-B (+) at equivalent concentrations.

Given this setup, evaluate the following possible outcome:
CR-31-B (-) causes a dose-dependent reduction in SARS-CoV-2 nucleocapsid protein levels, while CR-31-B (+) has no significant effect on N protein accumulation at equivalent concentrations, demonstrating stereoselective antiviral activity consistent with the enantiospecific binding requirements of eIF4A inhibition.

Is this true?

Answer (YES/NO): YES